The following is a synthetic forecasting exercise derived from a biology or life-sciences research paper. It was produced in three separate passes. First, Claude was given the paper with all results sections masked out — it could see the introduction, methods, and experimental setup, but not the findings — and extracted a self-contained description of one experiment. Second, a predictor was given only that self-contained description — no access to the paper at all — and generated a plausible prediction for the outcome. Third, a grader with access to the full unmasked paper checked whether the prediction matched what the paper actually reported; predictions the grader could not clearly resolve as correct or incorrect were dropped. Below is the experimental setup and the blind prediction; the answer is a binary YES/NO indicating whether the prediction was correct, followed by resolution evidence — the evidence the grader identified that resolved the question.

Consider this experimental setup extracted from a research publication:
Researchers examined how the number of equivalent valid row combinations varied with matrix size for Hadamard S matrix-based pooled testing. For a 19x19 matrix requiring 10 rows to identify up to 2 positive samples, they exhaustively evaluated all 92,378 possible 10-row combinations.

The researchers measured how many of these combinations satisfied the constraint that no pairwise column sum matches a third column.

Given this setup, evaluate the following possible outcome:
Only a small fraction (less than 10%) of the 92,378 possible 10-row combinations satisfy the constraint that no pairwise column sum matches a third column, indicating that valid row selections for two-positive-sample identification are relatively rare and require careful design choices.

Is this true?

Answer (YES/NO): YES